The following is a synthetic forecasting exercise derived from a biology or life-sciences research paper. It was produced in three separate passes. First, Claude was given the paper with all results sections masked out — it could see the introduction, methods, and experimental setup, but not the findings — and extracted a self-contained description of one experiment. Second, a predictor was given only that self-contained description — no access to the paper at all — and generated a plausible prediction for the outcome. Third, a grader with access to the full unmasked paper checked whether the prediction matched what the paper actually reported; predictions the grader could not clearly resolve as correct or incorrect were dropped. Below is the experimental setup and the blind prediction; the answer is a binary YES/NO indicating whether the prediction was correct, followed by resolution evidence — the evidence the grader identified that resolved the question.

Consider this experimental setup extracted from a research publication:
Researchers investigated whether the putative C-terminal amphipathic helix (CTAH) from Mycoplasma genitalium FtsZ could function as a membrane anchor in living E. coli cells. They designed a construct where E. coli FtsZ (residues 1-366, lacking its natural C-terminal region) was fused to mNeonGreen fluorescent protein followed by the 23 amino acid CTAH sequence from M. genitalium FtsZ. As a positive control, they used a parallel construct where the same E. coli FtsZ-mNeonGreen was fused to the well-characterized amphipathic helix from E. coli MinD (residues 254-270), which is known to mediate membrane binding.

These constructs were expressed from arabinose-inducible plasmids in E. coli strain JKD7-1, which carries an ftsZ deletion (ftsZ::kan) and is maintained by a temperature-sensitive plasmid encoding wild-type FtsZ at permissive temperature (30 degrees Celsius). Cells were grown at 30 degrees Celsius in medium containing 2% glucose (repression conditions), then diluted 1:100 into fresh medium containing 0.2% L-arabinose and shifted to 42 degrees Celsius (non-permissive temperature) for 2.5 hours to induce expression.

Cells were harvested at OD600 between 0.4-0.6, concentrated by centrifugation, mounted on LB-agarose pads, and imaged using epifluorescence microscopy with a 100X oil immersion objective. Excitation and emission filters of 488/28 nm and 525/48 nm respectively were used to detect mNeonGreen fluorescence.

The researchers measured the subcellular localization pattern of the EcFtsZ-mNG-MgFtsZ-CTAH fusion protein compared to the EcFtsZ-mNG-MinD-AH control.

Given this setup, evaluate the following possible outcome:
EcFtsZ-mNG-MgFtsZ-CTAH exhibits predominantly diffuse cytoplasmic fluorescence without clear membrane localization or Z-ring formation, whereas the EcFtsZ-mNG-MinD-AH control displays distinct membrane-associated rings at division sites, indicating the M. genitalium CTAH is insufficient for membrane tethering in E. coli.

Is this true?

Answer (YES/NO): NO